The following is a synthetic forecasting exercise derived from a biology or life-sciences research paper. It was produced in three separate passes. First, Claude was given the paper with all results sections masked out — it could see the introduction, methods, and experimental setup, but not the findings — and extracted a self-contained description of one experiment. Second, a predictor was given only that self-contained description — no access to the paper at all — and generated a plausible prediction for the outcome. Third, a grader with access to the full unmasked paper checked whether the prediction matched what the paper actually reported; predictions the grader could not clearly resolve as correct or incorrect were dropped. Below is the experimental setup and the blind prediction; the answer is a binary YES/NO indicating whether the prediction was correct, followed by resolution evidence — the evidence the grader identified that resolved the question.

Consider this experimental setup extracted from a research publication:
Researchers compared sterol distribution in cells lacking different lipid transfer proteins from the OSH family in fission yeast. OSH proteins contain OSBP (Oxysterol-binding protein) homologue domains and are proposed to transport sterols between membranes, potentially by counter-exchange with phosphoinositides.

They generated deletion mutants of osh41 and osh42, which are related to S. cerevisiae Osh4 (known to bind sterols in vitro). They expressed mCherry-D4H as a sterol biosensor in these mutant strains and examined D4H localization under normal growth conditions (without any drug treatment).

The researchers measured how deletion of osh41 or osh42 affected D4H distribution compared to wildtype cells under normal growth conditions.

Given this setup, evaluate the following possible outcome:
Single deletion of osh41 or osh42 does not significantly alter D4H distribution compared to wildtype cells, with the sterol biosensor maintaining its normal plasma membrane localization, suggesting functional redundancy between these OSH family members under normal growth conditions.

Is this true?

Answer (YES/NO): NO